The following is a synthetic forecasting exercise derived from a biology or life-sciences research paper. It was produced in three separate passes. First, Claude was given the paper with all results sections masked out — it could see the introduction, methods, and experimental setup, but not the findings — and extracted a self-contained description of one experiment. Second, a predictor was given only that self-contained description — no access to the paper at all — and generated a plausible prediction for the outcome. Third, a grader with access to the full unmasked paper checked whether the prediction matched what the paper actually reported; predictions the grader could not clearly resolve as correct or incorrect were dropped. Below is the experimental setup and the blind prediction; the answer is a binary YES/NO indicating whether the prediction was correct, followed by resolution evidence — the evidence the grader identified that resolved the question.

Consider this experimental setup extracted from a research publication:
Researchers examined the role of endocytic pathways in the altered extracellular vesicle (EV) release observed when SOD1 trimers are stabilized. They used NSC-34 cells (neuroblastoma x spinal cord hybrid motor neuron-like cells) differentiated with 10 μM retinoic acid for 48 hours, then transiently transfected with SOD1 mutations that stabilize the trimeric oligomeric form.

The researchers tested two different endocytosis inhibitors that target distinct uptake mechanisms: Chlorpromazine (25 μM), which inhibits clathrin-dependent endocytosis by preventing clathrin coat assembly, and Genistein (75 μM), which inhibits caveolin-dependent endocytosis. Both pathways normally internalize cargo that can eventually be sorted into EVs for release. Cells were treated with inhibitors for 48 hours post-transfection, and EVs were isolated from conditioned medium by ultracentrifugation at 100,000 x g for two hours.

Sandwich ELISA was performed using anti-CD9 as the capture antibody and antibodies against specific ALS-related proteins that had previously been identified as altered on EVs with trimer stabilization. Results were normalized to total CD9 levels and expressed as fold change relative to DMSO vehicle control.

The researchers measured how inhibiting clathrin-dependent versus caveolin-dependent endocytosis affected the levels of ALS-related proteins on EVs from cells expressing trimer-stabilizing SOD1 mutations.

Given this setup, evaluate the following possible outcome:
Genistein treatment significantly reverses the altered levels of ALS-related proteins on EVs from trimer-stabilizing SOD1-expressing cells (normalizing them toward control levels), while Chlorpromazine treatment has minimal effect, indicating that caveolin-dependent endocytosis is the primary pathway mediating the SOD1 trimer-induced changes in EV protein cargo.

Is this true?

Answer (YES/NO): NO